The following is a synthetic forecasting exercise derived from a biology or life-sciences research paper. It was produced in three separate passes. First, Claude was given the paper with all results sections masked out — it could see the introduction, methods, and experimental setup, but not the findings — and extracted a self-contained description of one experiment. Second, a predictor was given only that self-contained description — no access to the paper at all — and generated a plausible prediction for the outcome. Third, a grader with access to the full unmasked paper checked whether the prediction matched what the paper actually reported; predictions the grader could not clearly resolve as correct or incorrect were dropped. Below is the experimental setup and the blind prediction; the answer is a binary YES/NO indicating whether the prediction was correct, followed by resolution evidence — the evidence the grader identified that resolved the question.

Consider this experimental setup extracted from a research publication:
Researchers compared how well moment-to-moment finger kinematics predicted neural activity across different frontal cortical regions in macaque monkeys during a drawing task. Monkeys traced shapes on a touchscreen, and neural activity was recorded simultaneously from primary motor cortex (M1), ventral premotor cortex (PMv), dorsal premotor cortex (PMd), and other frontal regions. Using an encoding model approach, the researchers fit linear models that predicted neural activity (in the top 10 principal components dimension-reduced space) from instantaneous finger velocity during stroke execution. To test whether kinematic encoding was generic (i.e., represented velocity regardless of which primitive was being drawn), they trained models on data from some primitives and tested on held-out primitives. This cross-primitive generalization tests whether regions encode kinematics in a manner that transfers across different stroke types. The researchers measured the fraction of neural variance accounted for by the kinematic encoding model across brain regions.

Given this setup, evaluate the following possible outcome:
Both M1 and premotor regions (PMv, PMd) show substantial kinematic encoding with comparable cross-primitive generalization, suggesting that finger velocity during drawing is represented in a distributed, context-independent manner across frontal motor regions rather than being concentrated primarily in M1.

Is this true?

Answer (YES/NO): NO